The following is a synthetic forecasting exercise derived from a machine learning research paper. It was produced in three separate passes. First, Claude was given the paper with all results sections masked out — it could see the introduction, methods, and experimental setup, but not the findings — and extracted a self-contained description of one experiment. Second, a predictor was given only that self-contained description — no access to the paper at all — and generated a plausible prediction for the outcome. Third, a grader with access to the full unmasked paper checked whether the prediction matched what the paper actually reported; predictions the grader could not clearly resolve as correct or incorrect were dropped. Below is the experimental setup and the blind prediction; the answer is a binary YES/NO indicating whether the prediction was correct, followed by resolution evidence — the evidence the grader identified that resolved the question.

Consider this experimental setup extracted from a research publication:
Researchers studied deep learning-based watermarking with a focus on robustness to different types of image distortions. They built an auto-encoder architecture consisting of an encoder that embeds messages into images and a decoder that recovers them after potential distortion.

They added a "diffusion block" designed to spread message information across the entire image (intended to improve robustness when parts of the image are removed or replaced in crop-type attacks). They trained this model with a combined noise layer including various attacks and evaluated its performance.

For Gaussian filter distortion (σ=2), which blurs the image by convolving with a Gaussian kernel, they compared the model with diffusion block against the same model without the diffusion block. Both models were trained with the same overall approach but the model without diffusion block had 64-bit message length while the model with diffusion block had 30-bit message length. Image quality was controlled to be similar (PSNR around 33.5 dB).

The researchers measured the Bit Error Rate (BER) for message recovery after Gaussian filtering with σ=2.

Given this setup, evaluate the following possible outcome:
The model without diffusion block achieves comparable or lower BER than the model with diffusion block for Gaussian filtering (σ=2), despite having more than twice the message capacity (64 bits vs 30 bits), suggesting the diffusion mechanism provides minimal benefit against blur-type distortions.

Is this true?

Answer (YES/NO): YES